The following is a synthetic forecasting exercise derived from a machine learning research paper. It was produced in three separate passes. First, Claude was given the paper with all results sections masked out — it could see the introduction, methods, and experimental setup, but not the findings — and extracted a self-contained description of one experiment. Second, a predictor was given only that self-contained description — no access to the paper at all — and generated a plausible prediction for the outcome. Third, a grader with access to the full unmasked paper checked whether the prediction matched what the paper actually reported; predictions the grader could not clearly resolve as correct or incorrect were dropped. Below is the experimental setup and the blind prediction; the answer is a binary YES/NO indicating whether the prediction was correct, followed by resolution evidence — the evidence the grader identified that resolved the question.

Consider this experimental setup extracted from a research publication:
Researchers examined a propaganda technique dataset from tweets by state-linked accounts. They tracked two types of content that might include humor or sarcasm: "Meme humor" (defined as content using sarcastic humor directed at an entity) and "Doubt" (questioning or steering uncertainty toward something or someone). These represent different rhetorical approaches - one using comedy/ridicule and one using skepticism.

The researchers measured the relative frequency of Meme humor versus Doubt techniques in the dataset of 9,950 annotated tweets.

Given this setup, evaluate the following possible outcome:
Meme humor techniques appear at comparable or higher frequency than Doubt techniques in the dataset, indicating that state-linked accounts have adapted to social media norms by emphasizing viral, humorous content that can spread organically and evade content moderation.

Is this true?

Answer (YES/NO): NO